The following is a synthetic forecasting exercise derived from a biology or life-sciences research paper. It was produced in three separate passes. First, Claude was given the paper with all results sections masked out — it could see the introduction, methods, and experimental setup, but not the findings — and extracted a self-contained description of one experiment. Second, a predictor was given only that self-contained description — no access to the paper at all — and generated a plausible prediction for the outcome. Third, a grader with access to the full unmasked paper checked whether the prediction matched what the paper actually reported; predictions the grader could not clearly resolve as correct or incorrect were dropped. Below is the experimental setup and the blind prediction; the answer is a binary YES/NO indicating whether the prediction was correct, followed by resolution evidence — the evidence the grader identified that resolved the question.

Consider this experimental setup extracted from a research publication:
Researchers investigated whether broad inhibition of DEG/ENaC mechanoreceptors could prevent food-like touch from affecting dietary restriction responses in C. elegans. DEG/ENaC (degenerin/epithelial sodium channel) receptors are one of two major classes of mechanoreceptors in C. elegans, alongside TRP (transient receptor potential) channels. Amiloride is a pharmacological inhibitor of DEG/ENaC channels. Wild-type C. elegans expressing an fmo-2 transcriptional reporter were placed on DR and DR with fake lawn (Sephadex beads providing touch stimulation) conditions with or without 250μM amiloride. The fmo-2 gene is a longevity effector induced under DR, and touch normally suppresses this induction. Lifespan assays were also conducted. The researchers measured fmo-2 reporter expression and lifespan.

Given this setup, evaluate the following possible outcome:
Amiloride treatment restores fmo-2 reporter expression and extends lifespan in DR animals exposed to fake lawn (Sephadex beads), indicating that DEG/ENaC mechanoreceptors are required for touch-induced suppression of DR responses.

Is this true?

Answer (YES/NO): YES